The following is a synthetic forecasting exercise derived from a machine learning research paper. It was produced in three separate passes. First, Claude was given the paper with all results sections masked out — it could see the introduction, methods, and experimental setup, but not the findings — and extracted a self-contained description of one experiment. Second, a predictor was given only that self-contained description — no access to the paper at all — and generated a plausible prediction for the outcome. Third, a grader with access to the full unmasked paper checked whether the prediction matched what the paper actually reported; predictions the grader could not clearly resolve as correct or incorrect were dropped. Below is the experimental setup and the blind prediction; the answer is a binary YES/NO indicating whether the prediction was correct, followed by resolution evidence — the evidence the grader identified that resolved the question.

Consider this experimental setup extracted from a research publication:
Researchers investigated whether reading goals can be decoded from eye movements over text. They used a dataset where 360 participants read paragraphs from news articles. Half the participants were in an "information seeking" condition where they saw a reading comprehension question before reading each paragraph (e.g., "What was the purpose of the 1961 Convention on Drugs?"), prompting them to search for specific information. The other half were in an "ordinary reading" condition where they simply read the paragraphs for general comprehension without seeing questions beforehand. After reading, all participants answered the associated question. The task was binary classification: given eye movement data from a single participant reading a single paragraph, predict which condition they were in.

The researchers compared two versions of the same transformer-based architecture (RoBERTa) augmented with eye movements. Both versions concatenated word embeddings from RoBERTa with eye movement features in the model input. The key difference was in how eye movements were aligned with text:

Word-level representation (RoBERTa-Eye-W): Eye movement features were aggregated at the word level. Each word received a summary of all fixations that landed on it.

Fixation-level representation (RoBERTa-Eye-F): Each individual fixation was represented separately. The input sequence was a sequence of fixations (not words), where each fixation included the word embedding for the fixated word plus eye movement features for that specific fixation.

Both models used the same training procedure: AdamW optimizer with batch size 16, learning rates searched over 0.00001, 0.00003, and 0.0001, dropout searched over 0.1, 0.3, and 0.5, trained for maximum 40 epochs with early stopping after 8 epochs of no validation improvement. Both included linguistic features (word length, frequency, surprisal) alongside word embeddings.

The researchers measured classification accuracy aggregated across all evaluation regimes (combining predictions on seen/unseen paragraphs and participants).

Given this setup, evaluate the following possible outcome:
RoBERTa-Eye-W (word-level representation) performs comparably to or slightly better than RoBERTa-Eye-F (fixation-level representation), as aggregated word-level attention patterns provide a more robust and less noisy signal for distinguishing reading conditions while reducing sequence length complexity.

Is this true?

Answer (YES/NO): NO